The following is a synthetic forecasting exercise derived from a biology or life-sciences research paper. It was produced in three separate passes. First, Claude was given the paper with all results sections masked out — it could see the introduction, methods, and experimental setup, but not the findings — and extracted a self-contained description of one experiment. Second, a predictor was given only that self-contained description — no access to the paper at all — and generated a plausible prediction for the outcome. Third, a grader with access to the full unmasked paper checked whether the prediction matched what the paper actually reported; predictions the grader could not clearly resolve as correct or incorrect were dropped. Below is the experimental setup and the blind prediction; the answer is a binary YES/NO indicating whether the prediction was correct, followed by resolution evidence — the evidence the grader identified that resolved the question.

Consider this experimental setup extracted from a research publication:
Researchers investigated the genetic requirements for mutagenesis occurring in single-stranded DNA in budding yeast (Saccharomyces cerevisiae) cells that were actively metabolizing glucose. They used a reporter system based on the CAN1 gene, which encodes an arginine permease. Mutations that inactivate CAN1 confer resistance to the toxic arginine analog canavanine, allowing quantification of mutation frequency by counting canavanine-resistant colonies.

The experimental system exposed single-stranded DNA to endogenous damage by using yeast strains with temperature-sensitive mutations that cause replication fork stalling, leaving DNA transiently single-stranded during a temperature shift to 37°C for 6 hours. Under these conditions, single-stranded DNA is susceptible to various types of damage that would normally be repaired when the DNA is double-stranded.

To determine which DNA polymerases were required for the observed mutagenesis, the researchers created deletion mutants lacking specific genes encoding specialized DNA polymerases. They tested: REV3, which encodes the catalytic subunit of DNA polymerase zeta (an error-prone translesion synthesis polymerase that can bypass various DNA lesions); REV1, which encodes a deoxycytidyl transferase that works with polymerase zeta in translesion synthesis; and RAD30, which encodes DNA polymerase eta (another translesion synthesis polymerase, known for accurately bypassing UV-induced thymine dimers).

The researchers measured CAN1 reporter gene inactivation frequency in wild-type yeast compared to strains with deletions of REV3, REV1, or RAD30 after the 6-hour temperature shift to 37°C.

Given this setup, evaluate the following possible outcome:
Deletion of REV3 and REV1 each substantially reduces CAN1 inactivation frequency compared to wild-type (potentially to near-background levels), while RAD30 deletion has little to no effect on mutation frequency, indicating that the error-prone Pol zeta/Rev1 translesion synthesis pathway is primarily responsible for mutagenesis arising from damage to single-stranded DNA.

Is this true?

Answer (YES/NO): YES